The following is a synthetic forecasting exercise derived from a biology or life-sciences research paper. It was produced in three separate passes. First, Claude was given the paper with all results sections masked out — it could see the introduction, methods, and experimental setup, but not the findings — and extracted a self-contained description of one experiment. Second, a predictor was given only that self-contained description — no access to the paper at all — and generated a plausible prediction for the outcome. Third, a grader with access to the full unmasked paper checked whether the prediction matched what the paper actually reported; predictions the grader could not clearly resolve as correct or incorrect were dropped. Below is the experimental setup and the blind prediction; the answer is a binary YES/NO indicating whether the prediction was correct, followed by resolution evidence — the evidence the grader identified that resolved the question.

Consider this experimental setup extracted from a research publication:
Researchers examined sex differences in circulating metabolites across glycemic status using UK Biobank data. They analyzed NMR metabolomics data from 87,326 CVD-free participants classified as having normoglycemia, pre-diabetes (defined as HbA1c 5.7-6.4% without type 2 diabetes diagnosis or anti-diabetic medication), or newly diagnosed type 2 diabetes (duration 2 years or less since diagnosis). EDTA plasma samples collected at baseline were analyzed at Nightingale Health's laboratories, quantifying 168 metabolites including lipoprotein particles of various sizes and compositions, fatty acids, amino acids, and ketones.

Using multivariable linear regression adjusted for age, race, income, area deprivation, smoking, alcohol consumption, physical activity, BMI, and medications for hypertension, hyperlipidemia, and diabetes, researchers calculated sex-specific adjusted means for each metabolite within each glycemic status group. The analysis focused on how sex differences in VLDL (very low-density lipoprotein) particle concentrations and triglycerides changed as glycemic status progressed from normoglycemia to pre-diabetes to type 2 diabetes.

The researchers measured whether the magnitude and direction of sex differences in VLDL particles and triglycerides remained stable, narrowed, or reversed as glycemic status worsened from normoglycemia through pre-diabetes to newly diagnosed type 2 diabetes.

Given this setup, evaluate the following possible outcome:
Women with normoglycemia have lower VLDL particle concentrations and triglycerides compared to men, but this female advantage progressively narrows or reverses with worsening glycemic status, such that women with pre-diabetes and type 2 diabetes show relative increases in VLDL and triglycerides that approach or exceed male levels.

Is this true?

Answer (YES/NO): YES